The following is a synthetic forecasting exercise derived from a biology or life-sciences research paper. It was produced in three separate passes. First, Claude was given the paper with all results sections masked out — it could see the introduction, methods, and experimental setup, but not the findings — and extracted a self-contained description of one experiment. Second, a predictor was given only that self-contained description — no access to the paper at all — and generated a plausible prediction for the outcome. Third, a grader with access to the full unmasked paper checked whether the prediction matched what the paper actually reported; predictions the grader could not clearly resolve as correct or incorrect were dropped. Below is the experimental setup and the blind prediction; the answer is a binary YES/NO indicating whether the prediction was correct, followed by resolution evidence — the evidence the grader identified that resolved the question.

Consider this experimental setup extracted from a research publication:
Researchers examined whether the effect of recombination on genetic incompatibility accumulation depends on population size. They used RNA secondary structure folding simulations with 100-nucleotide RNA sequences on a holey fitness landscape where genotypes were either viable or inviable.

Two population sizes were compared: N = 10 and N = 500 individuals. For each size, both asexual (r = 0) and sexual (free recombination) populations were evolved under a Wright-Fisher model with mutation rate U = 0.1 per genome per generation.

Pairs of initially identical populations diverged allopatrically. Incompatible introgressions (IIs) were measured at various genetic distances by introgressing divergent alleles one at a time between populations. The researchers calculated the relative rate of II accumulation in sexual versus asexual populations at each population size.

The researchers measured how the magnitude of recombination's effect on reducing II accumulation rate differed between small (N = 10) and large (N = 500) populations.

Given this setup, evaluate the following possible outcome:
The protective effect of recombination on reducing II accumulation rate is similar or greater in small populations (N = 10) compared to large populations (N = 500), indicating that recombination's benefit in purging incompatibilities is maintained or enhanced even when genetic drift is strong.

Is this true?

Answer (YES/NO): NO